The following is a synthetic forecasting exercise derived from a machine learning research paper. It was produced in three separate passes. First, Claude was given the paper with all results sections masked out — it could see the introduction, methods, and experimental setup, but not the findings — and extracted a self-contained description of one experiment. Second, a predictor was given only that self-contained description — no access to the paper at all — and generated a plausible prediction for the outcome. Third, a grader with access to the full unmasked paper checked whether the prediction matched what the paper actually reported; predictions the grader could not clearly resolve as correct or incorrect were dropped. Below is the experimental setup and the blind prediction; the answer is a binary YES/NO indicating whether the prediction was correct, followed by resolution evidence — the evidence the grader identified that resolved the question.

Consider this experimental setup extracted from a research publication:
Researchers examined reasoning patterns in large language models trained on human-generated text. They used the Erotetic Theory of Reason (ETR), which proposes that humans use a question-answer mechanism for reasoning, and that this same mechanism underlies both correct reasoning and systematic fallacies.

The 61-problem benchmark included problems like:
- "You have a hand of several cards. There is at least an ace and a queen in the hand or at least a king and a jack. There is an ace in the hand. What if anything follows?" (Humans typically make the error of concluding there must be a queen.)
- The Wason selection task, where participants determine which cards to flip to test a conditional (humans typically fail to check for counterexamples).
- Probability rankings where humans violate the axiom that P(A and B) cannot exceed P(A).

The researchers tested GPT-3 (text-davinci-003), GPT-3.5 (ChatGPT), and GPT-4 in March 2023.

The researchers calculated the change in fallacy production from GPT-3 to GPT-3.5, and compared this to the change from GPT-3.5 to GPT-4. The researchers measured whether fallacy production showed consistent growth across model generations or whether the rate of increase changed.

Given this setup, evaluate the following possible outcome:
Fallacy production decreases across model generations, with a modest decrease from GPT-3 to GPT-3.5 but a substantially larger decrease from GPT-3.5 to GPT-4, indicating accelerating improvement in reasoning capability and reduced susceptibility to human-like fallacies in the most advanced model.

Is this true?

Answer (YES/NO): NO